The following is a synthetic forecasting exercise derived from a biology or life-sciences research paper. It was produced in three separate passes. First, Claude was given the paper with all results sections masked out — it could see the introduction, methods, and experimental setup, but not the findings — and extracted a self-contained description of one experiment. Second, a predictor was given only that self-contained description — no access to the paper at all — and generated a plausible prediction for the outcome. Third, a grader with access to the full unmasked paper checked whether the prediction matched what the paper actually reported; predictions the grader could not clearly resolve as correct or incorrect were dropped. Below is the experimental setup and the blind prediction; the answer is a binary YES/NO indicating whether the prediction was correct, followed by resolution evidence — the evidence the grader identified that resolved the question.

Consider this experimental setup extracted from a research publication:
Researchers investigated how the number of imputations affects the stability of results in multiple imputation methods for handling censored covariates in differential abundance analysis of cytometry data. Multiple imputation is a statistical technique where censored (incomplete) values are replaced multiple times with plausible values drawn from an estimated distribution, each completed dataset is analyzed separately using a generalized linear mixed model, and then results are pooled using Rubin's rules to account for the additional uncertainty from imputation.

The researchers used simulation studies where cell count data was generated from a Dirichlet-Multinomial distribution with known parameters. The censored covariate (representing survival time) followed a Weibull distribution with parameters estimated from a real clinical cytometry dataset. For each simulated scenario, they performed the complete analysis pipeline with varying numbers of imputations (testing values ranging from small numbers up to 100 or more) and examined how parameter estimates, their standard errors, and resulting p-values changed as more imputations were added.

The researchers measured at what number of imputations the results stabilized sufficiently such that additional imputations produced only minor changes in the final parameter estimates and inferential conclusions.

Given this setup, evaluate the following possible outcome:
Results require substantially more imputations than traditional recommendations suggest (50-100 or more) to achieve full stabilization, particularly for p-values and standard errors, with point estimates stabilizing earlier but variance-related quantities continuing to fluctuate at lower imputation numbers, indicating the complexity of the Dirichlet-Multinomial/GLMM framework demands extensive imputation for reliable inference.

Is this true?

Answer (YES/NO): NO